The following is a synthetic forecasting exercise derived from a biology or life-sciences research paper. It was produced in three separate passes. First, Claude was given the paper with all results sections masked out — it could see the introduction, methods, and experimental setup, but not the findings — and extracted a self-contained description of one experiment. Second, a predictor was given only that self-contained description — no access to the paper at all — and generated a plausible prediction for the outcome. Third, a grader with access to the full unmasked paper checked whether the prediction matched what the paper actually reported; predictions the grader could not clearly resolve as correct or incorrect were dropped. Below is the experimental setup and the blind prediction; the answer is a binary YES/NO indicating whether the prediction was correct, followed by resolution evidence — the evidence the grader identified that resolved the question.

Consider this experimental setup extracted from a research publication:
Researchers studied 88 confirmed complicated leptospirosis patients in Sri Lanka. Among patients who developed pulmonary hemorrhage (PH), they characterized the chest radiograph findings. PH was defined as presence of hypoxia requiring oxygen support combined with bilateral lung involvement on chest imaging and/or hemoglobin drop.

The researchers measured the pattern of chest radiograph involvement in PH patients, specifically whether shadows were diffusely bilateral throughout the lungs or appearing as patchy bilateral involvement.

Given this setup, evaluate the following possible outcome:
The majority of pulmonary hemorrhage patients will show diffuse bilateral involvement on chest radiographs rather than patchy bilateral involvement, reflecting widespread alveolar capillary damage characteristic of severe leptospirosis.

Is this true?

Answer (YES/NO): YES